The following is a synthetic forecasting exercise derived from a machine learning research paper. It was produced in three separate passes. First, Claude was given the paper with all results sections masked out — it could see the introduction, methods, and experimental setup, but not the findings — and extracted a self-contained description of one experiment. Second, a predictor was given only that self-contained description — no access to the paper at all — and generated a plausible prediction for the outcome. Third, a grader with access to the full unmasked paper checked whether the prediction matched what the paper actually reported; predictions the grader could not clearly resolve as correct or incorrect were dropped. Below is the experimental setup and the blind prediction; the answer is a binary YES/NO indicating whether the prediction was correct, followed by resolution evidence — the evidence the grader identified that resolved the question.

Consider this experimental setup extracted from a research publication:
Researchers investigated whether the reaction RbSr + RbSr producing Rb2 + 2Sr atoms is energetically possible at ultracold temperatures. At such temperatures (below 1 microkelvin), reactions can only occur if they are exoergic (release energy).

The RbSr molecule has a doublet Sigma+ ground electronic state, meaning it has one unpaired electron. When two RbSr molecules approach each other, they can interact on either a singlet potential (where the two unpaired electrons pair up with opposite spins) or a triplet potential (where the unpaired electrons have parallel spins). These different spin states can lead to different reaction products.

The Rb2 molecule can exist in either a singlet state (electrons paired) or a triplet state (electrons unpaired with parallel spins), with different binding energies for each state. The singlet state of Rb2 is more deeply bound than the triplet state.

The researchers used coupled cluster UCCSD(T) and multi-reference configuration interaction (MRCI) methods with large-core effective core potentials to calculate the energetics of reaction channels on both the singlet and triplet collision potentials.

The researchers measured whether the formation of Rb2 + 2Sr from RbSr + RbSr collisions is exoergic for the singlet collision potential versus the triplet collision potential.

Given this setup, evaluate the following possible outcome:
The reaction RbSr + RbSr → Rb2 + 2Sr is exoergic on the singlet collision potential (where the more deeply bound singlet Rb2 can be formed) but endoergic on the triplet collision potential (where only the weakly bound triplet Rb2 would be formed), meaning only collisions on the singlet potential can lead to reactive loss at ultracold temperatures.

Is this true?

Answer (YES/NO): NO